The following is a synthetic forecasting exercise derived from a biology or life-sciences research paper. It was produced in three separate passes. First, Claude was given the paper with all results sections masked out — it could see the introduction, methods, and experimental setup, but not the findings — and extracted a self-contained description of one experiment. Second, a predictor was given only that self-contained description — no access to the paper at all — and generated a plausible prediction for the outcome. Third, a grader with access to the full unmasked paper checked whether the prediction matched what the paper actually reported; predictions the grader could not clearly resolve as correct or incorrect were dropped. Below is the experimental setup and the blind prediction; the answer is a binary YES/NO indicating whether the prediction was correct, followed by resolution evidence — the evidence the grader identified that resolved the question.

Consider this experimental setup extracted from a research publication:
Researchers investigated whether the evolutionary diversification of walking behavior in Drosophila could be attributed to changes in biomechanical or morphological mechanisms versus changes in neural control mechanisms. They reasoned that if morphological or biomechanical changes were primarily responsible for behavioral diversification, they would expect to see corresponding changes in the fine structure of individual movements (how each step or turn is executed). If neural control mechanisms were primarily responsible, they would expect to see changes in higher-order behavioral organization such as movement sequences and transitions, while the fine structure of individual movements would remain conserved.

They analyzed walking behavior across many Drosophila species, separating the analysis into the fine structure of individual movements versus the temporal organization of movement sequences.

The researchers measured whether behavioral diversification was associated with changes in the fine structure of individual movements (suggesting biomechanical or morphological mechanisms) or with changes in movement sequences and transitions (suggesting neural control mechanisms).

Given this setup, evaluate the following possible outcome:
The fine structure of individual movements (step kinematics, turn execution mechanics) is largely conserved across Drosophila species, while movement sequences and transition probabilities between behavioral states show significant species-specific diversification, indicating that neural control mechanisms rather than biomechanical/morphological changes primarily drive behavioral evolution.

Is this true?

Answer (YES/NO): YES